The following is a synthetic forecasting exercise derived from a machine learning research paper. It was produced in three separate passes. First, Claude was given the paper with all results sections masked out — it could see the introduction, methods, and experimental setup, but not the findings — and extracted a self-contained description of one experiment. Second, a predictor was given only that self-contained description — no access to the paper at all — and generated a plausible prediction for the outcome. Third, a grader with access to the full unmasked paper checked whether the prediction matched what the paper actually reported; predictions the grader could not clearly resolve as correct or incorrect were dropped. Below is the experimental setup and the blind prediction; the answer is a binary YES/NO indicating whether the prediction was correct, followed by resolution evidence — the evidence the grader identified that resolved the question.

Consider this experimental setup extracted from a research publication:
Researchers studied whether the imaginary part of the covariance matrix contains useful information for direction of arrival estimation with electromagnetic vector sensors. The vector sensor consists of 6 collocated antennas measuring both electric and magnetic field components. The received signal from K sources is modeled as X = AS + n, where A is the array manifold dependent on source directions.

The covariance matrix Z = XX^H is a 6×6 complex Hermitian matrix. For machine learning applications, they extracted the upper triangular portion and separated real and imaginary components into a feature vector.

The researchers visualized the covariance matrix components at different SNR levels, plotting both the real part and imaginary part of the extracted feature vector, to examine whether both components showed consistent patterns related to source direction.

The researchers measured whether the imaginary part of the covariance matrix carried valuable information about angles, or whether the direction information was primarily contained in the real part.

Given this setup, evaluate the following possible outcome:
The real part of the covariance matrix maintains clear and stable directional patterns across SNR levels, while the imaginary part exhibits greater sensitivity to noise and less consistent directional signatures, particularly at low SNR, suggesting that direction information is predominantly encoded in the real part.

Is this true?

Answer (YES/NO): NO